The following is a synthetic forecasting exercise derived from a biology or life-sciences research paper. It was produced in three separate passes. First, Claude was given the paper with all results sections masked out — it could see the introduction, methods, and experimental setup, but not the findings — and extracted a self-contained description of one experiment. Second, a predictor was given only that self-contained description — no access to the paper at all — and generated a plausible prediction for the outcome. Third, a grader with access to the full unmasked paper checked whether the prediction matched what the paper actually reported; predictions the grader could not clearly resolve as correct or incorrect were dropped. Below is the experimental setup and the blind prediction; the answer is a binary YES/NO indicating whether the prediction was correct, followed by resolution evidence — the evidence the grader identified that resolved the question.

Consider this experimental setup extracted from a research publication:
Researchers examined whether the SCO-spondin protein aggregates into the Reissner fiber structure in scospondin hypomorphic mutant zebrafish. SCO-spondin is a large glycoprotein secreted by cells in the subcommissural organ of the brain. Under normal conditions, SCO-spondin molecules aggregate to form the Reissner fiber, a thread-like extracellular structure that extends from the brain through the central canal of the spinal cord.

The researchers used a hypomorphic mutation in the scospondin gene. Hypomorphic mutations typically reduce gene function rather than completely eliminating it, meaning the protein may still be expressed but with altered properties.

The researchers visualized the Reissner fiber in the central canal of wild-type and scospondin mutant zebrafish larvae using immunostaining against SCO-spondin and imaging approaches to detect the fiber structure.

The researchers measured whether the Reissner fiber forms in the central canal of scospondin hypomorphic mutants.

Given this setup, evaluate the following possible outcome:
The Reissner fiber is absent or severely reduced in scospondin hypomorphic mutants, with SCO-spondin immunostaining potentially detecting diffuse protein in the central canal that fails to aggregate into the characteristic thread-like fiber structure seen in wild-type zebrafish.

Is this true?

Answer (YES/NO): YES